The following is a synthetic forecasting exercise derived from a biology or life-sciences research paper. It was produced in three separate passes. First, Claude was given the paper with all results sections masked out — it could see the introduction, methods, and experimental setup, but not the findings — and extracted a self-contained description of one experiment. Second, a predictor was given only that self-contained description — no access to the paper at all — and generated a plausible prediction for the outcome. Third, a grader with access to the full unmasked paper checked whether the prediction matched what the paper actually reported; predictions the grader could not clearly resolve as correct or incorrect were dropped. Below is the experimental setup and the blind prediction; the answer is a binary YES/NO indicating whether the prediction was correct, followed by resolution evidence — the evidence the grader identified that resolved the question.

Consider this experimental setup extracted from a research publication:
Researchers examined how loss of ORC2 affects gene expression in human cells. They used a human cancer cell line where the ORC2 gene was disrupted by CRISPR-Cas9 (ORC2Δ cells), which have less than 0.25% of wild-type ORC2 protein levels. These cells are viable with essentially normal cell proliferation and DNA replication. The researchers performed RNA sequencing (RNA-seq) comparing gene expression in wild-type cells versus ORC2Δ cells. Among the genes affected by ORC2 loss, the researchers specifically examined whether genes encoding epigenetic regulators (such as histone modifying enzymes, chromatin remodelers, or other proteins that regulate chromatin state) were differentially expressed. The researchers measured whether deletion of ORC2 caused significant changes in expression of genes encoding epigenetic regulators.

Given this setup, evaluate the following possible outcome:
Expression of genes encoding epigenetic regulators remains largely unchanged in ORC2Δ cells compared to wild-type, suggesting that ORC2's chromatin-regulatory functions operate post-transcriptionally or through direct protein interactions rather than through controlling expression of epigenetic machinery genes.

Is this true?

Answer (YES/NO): NO